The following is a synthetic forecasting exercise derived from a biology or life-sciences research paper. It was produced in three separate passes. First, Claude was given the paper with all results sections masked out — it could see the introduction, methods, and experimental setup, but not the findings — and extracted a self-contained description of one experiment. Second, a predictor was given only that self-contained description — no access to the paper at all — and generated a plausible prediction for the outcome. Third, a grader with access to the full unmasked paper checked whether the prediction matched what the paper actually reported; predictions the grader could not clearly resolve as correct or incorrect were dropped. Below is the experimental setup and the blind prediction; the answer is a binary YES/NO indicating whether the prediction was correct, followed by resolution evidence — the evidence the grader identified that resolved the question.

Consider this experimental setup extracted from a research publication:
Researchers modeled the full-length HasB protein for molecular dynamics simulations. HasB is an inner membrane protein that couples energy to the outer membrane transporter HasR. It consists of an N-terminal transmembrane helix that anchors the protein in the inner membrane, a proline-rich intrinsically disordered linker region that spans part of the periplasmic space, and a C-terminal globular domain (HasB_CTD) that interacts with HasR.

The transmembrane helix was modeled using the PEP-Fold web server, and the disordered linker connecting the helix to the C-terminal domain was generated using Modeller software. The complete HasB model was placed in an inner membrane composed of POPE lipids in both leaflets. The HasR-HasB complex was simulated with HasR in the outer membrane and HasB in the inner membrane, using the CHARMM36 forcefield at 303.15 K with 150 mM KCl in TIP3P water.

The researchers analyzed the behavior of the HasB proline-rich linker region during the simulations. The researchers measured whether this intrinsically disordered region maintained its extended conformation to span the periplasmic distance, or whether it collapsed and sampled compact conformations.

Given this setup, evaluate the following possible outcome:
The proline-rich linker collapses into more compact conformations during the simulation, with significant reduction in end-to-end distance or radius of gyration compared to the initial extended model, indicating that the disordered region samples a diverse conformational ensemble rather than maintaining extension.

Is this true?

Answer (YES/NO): YES